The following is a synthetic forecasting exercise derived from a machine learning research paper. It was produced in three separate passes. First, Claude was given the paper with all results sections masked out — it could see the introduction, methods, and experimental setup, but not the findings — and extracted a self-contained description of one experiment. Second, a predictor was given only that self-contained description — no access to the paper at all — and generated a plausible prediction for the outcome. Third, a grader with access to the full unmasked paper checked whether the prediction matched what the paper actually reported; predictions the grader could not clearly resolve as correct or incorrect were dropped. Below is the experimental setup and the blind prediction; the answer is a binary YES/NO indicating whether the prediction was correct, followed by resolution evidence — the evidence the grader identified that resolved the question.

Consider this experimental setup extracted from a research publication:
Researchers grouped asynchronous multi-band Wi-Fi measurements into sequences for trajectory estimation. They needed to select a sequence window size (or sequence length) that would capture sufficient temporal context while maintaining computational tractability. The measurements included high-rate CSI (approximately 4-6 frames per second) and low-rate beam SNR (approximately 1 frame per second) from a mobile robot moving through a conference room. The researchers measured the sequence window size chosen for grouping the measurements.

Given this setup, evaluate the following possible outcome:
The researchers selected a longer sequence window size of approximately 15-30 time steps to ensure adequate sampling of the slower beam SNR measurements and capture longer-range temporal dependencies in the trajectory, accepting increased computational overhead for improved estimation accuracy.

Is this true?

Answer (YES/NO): NO